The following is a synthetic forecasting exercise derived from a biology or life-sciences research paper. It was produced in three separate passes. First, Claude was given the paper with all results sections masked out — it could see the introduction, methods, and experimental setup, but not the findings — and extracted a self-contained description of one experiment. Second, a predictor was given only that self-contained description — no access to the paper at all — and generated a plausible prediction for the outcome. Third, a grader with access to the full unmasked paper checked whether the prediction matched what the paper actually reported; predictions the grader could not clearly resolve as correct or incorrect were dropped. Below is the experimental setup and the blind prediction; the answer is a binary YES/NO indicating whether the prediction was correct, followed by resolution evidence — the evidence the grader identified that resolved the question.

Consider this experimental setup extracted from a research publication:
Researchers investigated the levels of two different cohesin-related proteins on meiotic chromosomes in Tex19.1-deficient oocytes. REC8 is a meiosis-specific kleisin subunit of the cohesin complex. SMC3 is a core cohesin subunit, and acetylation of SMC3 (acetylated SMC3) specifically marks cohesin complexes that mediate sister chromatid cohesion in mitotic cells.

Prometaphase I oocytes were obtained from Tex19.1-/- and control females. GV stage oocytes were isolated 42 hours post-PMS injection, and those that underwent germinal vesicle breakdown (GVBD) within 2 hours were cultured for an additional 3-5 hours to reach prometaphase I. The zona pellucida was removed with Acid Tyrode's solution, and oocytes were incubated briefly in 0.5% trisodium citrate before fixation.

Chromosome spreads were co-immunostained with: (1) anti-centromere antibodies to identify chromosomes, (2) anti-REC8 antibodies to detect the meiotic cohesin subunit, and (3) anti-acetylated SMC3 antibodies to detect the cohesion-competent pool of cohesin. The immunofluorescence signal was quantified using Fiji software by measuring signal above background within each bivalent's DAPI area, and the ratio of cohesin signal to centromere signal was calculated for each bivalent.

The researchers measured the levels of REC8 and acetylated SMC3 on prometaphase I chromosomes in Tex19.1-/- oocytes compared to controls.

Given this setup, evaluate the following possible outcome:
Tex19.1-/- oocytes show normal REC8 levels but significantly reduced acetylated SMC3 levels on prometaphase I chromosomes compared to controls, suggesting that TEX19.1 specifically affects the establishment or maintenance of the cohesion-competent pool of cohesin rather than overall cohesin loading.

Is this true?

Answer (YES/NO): YES